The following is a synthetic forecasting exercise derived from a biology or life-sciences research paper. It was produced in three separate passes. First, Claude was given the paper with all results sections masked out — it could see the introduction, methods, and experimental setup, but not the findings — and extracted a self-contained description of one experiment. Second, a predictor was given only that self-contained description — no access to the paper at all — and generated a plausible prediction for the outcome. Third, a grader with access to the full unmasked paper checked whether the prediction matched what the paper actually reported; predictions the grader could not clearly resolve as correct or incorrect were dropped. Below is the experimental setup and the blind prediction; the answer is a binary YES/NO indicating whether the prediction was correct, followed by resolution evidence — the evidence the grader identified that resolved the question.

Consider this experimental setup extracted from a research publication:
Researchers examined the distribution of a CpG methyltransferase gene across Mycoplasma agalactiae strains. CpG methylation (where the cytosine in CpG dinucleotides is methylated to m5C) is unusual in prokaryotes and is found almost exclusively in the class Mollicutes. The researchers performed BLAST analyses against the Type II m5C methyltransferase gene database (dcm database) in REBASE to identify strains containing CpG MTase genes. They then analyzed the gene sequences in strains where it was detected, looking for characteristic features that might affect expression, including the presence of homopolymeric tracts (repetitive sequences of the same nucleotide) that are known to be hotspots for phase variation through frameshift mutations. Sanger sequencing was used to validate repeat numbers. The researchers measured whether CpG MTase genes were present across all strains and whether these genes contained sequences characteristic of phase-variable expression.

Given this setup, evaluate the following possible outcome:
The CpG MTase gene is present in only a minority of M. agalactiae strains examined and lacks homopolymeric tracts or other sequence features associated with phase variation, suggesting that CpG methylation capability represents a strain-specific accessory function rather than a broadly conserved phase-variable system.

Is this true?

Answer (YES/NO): NO